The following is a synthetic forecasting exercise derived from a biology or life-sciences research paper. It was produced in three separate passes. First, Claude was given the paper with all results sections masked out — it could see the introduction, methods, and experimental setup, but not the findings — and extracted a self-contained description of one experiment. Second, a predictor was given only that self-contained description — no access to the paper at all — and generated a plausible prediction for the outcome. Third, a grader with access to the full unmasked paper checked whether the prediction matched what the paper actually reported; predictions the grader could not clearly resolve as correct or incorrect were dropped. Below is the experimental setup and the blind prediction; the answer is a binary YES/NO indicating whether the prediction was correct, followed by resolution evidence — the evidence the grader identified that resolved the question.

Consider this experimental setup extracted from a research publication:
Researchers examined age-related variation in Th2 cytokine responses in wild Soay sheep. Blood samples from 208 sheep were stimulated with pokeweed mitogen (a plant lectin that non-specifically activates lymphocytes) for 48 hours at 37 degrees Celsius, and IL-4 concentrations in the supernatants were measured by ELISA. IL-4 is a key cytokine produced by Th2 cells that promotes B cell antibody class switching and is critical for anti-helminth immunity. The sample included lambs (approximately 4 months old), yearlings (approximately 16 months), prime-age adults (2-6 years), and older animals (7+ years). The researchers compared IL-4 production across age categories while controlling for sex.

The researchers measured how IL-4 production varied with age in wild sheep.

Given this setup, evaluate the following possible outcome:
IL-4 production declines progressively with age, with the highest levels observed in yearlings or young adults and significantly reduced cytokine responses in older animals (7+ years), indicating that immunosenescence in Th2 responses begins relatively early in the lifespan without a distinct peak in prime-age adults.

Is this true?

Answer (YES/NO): NO